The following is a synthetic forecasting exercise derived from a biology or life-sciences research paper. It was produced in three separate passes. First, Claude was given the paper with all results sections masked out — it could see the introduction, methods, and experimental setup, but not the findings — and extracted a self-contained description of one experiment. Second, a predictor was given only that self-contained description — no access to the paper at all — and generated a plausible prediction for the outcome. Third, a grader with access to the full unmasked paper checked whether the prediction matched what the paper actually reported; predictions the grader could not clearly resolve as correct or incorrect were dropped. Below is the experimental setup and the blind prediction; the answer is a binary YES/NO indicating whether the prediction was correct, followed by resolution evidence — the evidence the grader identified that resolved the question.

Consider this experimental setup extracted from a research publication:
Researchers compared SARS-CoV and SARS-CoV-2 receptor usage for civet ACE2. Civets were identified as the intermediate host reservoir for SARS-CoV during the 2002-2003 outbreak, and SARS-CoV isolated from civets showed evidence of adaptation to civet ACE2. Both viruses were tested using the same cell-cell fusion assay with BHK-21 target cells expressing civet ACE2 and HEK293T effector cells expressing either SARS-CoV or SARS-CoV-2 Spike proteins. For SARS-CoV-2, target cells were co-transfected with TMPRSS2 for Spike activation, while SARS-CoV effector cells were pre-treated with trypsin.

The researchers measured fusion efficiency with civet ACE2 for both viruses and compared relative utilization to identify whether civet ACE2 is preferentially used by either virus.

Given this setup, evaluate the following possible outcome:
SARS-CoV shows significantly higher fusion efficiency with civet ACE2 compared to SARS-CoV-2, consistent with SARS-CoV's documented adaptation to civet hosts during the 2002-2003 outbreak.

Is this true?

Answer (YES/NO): YES